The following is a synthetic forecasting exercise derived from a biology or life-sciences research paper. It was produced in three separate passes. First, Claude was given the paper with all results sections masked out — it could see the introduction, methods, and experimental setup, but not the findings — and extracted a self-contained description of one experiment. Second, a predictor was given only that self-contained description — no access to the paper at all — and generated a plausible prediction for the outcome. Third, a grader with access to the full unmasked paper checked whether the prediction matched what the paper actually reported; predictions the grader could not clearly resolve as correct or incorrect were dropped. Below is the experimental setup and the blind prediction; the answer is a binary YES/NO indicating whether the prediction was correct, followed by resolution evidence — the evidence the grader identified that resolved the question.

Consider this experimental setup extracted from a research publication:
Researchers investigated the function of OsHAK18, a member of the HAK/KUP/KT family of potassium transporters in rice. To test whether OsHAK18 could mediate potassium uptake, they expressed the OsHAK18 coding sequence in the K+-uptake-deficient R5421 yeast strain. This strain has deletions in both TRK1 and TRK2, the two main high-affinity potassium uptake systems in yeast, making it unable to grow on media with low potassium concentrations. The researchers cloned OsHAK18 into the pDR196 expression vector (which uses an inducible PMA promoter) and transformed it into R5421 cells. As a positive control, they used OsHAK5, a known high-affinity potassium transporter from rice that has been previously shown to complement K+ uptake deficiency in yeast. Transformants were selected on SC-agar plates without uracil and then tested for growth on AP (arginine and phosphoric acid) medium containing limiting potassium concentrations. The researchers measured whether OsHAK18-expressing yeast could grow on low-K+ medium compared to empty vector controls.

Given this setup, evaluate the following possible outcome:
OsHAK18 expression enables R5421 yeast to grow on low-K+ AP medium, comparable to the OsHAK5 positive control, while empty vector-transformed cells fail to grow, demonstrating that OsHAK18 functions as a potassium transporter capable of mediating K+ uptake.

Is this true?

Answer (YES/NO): NO